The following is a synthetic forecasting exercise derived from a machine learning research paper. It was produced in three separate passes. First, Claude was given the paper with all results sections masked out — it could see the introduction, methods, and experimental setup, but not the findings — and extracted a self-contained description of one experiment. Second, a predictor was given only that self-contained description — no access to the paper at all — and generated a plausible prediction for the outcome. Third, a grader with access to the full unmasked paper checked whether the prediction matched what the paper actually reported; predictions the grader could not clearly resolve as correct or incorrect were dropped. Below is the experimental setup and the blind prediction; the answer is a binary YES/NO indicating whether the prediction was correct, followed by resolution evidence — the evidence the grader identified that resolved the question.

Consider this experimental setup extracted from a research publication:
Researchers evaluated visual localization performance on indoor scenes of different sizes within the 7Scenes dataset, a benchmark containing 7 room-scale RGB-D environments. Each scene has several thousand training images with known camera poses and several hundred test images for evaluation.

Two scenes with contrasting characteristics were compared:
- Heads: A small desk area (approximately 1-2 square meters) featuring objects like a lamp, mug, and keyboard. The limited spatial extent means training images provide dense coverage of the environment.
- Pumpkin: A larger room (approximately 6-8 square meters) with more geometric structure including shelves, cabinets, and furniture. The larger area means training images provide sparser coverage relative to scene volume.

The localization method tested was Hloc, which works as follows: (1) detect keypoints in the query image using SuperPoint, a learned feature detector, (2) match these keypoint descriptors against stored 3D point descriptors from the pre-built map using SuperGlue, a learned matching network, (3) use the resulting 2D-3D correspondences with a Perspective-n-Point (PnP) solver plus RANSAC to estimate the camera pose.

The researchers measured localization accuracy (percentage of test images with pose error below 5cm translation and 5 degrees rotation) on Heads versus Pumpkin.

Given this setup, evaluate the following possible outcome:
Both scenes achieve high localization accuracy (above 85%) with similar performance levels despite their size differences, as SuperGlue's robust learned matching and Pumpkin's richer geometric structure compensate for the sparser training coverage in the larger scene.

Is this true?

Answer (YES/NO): NO